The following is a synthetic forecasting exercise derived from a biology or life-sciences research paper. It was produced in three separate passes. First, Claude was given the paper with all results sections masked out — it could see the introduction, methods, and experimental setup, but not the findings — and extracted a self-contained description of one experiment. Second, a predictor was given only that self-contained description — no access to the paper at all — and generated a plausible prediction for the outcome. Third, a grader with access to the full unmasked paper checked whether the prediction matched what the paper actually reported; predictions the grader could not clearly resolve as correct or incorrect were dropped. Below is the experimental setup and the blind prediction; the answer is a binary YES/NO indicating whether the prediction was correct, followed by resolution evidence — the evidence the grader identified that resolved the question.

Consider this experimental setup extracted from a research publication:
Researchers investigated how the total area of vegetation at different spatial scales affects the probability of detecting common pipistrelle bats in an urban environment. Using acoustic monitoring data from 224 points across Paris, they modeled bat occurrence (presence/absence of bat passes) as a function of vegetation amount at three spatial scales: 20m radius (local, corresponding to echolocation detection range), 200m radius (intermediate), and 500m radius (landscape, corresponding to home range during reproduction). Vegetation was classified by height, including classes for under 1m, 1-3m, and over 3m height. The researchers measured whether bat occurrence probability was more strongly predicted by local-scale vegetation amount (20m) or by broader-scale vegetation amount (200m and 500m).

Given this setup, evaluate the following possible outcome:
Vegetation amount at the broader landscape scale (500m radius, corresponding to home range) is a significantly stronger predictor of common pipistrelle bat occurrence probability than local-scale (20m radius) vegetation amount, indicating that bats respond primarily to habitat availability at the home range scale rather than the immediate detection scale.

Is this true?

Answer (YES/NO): YES